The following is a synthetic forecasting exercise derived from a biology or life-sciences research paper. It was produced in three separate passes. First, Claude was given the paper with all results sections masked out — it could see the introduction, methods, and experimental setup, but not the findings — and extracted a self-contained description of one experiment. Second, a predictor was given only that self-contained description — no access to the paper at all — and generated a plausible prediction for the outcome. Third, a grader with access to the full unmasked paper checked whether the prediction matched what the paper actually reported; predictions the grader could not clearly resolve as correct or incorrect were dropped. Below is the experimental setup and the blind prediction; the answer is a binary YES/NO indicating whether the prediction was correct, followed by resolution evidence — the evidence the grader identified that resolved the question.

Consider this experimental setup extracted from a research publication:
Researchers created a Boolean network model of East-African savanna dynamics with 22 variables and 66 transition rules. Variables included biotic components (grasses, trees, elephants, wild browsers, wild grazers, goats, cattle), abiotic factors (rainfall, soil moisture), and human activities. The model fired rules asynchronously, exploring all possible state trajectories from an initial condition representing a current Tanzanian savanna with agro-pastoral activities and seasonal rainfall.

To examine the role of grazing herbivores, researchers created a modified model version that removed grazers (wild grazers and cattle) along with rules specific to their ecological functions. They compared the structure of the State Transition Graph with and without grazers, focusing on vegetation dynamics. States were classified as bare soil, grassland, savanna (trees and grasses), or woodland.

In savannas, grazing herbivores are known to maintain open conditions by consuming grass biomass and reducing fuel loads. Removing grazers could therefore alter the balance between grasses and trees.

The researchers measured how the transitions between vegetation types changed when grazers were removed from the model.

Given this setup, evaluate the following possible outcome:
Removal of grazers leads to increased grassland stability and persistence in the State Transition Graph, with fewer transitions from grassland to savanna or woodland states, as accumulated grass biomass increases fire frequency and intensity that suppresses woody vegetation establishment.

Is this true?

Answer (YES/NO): NO